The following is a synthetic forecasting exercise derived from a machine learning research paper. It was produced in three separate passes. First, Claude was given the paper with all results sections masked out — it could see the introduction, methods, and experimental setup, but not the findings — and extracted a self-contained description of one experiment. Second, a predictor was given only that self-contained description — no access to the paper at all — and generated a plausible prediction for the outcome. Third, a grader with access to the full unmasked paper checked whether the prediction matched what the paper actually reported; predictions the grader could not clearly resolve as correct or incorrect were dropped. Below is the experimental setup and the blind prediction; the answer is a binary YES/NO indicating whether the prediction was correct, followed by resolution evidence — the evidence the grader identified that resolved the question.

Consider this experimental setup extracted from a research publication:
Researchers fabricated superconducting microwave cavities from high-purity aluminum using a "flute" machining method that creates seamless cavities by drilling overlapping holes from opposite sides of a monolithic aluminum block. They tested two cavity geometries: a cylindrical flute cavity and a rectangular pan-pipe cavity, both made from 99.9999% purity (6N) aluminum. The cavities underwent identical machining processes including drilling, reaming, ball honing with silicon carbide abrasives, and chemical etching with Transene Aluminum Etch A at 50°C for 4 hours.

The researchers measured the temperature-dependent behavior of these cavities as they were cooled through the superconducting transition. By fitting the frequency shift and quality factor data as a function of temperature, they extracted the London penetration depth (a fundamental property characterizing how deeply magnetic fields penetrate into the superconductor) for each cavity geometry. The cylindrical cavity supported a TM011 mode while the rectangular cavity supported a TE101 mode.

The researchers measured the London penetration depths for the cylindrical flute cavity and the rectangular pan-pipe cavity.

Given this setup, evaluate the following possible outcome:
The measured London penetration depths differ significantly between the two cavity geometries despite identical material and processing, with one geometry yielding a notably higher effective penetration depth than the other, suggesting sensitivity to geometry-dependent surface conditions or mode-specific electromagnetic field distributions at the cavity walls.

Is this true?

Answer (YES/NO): YES